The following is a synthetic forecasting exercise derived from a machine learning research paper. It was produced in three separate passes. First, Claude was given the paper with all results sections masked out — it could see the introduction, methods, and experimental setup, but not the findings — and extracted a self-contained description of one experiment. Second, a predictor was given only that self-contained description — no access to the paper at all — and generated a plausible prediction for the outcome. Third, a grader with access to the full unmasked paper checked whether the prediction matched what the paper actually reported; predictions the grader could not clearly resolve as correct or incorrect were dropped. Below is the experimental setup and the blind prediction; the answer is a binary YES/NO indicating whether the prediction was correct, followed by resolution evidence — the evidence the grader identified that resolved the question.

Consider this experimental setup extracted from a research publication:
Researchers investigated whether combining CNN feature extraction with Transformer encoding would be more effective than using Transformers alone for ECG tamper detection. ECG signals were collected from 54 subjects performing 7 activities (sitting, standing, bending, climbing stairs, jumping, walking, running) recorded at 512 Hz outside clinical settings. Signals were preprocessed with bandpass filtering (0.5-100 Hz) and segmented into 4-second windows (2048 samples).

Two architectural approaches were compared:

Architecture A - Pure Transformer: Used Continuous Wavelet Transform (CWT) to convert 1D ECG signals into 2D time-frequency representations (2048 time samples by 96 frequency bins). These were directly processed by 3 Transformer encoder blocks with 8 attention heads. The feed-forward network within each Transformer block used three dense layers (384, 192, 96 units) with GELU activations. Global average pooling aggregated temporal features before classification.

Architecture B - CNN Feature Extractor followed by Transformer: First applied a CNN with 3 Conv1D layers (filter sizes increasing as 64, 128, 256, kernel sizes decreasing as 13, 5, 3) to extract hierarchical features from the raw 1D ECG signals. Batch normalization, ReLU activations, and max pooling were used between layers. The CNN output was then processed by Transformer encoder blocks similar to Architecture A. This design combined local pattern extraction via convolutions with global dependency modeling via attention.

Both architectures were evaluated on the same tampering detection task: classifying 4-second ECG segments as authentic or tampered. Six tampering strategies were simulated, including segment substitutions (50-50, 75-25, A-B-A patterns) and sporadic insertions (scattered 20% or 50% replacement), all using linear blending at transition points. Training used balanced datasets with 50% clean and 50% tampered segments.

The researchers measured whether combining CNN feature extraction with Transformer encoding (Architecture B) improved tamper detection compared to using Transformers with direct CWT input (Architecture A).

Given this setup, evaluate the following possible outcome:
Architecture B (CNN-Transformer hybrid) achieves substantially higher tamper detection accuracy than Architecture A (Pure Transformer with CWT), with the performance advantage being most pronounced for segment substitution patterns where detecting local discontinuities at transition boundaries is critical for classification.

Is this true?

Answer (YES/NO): YES